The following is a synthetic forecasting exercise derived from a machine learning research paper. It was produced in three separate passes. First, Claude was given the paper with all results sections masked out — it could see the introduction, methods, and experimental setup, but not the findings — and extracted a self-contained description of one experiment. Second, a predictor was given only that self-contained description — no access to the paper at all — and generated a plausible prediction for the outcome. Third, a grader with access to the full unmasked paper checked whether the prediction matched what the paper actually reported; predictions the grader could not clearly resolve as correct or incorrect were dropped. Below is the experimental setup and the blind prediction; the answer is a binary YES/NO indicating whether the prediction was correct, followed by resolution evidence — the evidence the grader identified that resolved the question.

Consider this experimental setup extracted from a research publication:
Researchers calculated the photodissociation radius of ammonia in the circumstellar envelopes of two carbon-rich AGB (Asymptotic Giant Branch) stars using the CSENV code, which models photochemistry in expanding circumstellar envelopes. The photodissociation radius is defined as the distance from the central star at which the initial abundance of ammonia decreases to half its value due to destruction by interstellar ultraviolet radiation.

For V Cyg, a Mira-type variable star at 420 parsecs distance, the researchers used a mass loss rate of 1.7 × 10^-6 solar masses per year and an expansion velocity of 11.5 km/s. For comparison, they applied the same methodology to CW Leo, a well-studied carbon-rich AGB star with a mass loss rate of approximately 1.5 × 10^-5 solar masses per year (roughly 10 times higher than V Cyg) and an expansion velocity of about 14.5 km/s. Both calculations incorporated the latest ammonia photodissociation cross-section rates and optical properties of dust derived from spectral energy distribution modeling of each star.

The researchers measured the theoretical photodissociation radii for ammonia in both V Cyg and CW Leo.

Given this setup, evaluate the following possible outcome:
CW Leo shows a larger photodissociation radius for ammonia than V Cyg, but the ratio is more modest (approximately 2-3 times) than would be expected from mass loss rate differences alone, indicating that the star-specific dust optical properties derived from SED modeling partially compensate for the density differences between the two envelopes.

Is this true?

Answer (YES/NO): YES